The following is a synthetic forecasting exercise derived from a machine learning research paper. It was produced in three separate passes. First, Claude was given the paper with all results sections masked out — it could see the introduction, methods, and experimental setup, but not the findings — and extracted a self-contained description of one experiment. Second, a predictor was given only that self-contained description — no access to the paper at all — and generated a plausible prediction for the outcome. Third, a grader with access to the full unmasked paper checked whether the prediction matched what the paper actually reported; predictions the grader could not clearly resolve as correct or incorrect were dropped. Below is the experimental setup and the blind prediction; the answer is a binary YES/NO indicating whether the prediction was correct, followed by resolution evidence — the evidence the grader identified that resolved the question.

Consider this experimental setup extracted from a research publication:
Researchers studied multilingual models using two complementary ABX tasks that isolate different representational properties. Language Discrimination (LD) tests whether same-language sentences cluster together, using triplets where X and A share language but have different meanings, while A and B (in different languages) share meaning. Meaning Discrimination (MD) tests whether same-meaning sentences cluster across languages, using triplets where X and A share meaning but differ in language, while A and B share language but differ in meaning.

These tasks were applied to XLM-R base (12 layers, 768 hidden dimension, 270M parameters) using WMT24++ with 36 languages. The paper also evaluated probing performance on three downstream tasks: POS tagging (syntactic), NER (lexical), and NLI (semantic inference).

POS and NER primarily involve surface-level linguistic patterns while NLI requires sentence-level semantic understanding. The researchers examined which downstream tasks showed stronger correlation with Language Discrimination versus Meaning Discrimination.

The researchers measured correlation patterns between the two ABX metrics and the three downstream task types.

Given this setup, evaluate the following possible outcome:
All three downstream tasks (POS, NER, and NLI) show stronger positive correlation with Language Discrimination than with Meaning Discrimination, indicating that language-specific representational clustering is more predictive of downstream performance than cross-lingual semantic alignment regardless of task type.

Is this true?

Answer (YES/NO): NO